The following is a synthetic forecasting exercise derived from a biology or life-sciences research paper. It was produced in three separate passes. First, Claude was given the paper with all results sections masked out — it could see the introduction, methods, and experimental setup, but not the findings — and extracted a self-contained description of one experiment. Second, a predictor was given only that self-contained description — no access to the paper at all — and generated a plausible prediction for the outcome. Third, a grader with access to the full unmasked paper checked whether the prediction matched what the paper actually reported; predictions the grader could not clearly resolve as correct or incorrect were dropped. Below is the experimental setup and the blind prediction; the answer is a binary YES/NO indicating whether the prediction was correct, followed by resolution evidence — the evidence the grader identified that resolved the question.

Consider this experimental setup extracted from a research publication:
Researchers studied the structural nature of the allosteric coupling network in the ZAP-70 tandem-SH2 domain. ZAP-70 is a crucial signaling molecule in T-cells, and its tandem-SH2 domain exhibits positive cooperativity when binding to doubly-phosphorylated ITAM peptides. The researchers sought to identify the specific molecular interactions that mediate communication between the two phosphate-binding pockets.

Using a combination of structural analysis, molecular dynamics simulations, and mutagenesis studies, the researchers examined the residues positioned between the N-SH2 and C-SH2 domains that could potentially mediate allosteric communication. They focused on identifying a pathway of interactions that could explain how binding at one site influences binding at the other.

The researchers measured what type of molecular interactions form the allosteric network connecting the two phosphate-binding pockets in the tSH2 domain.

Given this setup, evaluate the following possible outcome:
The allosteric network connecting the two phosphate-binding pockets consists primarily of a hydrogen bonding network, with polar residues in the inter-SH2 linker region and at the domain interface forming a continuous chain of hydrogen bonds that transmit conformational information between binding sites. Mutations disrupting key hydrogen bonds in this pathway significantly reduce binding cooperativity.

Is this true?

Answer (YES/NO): NO